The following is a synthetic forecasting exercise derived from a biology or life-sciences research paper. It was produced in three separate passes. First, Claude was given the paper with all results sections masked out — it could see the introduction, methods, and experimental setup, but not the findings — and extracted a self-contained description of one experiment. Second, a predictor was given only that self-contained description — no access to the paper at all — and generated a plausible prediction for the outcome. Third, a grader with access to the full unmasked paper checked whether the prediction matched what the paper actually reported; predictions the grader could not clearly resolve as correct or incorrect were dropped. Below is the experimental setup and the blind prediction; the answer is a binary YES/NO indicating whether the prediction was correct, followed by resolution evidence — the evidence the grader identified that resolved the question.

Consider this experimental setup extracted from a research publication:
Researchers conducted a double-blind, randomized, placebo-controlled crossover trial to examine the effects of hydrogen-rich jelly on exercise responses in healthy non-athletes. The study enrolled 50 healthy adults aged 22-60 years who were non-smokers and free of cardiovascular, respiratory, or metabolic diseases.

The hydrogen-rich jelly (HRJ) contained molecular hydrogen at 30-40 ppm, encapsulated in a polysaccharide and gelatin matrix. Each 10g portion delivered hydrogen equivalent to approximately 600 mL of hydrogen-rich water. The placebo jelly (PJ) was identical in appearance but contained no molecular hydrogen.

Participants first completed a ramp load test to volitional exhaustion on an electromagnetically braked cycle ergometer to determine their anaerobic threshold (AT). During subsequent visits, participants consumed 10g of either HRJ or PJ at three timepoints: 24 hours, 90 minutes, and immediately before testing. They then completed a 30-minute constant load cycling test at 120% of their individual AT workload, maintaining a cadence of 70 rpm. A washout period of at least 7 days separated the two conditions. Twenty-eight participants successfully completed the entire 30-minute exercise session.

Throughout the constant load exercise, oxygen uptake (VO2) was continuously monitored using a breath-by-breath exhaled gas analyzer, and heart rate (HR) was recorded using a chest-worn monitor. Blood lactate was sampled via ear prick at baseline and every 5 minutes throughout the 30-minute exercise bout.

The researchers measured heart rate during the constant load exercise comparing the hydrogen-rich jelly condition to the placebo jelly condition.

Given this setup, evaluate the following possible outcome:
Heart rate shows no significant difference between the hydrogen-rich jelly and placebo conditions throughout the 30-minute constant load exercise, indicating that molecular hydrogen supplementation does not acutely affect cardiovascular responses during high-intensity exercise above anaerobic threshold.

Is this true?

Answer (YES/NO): YES